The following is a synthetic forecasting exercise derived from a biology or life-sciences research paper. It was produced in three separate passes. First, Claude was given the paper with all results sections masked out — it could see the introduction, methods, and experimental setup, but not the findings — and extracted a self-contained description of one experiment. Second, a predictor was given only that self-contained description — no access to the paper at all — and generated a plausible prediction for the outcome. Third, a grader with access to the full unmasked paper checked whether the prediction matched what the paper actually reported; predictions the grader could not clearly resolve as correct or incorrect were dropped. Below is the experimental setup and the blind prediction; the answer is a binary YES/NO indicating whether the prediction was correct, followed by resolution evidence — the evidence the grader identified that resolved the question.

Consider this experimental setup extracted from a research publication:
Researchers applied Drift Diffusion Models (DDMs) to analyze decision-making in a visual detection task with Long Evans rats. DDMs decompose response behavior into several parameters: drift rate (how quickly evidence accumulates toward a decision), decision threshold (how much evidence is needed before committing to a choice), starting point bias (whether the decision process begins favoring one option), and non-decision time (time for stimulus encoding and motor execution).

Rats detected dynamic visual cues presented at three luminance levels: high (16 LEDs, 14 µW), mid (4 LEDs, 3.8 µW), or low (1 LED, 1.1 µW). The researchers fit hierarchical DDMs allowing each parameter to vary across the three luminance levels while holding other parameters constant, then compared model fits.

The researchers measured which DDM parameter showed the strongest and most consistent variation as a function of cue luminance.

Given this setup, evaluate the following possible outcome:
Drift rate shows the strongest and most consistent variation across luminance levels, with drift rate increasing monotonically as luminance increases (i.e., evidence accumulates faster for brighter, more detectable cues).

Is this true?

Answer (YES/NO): YES